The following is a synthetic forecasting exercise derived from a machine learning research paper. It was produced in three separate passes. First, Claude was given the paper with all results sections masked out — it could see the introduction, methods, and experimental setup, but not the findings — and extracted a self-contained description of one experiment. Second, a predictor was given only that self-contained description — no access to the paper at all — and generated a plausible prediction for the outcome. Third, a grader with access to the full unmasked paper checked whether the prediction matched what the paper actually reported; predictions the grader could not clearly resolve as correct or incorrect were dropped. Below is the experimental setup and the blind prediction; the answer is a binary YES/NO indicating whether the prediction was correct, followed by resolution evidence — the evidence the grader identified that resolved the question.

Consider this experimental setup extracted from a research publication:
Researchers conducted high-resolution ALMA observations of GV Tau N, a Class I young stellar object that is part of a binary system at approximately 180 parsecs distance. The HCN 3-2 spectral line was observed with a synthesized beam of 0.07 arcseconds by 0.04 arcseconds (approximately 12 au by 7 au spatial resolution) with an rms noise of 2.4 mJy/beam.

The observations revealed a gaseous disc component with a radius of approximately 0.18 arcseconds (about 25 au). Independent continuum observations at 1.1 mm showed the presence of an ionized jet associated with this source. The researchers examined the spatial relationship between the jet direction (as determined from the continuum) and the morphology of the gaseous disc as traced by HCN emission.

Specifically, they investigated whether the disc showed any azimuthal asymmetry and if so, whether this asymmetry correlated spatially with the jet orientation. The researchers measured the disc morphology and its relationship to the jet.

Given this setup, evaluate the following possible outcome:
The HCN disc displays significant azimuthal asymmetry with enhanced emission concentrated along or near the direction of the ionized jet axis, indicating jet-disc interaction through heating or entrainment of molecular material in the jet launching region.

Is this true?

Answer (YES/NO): NO